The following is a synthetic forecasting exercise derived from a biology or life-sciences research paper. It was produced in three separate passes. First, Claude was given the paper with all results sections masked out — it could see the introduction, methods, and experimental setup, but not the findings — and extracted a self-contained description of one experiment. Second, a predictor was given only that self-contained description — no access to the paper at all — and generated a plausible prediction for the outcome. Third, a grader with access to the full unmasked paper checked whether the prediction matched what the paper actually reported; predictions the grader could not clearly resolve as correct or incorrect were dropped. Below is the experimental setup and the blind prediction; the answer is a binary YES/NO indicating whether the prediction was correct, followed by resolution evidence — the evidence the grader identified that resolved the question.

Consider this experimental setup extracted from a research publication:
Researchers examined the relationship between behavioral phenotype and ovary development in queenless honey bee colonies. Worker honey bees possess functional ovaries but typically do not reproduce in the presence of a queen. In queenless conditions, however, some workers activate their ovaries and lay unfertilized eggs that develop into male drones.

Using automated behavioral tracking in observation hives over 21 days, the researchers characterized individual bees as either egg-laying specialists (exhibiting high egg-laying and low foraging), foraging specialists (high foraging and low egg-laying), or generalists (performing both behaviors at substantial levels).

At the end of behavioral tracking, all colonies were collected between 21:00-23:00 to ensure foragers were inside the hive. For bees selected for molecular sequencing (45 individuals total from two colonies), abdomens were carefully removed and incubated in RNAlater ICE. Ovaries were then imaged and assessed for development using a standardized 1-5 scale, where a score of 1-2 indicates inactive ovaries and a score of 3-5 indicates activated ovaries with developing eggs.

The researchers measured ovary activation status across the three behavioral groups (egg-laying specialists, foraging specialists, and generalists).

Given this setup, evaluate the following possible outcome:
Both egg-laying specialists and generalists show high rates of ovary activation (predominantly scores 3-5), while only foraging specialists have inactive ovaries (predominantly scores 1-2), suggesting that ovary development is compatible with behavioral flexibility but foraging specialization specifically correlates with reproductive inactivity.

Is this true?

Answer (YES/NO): NO